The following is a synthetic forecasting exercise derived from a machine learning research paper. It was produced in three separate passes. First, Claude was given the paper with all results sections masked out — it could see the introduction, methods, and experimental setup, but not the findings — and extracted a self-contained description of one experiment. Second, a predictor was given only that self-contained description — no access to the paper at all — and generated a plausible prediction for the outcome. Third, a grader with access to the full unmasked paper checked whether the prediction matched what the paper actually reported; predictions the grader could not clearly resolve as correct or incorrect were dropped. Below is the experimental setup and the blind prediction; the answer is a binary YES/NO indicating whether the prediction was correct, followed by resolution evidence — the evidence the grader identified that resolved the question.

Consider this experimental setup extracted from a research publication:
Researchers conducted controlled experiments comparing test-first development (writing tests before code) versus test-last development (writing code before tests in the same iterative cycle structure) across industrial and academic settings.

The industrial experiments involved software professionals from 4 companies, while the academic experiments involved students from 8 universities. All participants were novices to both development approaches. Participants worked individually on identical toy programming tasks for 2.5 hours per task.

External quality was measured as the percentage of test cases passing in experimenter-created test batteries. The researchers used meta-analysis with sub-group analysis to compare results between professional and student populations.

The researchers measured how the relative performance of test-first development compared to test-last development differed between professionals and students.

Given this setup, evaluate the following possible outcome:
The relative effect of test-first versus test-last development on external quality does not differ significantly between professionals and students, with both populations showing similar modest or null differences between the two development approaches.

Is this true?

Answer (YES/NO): NO